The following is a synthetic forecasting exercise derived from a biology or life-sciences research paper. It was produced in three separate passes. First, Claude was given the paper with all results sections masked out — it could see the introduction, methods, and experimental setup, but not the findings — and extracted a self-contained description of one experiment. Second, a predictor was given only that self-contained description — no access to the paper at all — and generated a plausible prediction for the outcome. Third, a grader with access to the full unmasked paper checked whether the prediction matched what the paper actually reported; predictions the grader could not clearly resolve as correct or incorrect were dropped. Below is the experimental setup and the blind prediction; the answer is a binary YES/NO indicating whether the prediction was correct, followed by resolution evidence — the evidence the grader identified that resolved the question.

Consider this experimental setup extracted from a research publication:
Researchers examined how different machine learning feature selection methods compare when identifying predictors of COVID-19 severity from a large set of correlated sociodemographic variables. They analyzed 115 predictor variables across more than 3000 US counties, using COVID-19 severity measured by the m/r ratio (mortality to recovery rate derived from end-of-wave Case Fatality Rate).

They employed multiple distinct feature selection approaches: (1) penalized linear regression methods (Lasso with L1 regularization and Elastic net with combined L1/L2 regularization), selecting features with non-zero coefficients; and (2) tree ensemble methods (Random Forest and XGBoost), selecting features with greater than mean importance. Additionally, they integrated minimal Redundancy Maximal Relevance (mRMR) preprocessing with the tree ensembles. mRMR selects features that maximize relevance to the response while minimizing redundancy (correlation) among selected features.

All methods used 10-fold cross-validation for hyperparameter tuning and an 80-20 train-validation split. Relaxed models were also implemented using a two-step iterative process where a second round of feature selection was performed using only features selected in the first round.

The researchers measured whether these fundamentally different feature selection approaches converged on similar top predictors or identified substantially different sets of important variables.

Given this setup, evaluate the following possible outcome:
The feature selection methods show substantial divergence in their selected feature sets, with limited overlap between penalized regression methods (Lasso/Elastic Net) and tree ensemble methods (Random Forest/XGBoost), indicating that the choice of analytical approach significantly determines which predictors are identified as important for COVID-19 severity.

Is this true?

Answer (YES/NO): NO